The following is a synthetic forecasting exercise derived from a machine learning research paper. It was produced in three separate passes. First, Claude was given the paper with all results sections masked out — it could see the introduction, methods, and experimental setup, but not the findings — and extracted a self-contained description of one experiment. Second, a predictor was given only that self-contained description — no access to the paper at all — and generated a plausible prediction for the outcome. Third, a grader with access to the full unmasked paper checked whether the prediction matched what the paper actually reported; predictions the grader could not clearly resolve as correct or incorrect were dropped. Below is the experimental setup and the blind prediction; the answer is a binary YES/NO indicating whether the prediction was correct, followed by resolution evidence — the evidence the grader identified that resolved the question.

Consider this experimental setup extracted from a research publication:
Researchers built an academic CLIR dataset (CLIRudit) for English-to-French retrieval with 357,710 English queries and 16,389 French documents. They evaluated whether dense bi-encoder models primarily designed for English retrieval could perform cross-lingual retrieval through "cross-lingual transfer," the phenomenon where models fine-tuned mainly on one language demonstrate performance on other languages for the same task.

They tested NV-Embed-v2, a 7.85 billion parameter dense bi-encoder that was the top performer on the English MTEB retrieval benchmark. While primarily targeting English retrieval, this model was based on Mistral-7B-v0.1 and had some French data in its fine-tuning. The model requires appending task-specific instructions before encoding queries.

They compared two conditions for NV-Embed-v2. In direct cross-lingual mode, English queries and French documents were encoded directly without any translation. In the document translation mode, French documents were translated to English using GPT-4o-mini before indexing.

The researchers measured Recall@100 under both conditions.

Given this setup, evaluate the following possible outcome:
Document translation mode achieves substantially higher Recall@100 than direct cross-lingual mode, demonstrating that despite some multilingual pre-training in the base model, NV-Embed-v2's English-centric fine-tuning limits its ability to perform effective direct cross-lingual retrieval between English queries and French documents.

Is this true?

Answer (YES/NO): NO